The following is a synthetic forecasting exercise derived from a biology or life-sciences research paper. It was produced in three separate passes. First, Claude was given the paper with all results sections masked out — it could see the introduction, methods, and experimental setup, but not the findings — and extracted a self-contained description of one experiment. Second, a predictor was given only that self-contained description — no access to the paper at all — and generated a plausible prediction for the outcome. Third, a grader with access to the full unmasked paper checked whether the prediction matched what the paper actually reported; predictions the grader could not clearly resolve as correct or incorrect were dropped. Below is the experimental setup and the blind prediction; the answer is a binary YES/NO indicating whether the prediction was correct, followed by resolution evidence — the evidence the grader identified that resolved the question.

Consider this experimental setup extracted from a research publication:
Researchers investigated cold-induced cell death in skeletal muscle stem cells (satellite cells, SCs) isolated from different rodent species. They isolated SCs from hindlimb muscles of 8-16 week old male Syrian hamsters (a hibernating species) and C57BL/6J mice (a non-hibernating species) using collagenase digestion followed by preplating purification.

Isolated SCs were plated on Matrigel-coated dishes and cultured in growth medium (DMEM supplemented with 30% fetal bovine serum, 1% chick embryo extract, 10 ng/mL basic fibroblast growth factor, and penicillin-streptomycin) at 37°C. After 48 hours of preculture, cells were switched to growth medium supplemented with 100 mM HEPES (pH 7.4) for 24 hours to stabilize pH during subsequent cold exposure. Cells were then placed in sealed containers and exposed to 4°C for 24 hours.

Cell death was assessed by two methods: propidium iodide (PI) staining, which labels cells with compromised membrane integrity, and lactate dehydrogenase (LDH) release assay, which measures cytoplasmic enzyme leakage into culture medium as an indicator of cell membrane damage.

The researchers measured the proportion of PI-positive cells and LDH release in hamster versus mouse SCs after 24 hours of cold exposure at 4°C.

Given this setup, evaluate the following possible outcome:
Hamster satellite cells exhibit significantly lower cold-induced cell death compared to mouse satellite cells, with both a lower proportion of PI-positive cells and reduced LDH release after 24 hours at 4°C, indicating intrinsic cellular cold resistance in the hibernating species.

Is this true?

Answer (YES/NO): YES